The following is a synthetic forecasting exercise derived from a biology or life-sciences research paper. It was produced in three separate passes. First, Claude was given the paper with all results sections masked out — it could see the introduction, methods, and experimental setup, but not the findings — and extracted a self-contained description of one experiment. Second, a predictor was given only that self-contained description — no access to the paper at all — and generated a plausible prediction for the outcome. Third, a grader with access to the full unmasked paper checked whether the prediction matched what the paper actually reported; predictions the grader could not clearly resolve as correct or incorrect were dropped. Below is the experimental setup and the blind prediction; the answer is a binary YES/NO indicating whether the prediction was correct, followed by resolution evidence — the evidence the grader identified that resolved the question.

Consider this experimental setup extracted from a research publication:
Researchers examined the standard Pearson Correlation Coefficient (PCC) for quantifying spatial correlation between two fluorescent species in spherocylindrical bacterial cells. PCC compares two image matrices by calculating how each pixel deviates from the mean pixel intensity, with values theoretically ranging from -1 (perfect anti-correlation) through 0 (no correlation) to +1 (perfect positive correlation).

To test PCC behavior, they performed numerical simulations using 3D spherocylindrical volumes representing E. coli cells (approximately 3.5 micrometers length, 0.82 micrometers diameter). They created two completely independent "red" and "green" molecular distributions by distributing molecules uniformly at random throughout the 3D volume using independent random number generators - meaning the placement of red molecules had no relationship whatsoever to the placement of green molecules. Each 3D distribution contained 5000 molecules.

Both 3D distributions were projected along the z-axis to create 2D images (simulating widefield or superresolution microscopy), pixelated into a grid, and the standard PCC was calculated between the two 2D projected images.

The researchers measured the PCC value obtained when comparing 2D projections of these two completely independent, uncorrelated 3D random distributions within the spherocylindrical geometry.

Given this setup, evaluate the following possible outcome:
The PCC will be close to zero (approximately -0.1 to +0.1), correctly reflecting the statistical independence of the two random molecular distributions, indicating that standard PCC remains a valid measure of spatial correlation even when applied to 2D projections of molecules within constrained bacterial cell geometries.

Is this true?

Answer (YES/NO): NO